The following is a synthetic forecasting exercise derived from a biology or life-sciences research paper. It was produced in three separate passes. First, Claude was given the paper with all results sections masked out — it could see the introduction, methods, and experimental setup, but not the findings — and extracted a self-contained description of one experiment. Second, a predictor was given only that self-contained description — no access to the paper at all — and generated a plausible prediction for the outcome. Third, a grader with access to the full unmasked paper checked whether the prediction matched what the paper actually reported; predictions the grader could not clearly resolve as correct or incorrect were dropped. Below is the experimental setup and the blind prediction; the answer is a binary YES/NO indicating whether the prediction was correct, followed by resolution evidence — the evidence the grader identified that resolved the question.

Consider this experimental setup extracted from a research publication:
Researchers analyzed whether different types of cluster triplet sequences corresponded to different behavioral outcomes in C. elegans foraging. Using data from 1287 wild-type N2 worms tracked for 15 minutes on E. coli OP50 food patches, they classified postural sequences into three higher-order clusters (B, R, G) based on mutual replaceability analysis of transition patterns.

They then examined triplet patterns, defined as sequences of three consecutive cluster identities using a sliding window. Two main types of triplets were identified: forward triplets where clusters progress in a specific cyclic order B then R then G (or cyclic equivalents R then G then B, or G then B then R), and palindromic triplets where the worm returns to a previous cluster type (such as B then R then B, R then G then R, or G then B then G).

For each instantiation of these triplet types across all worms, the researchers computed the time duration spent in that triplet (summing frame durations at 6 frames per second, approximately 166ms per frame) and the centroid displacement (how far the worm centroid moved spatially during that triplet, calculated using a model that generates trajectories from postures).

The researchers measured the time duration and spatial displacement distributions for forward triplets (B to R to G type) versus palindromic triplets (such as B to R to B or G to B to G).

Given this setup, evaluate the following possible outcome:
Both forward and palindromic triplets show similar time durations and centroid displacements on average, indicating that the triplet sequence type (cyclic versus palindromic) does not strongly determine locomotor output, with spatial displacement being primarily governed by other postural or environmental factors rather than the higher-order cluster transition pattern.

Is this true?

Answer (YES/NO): NO